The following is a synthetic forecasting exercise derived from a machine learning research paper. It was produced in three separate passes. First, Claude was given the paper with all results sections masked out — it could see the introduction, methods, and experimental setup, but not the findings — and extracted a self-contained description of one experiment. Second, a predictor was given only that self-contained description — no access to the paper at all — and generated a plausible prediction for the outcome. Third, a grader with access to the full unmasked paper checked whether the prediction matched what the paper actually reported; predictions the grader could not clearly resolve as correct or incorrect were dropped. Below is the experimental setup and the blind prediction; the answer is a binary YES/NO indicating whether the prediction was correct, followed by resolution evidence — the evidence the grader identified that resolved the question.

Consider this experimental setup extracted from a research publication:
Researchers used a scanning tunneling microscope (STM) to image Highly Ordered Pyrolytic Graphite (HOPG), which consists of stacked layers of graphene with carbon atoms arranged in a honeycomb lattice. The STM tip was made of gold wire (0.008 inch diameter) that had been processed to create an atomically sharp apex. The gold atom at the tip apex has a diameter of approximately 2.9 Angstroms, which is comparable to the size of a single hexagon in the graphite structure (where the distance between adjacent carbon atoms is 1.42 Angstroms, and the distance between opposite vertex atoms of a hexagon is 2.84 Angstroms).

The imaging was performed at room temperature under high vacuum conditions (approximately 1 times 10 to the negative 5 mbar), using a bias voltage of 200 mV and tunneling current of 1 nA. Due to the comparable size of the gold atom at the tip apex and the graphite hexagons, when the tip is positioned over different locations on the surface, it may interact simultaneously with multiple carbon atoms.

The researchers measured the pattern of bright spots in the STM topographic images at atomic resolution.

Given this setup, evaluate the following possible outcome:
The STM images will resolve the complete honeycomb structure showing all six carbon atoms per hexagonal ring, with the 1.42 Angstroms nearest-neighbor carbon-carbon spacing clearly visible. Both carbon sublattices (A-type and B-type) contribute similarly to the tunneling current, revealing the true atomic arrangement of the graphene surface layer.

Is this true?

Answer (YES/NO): NO